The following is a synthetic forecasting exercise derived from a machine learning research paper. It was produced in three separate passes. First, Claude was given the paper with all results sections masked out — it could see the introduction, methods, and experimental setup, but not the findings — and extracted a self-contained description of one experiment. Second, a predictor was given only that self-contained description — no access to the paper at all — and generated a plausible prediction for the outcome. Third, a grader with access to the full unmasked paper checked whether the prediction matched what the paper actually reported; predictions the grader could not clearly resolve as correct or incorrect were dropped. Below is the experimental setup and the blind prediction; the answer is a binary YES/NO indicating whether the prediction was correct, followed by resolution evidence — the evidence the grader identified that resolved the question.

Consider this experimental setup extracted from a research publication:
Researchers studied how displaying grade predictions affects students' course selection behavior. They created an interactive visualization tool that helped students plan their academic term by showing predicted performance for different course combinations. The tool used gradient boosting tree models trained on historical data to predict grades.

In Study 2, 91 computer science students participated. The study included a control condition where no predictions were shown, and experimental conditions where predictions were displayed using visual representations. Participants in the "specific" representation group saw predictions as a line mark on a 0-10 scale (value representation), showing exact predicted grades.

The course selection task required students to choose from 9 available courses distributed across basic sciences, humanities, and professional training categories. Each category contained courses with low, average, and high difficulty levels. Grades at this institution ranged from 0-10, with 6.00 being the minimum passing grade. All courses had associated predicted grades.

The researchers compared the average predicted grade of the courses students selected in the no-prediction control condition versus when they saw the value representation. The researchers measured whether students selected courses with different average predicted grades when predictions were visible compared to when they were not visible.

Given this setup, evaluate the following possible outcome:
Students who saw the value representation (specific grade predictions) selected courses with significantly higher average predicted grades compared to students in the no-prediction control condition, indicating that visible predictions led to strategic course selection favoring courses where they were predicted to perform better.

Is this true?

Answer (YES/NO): YES